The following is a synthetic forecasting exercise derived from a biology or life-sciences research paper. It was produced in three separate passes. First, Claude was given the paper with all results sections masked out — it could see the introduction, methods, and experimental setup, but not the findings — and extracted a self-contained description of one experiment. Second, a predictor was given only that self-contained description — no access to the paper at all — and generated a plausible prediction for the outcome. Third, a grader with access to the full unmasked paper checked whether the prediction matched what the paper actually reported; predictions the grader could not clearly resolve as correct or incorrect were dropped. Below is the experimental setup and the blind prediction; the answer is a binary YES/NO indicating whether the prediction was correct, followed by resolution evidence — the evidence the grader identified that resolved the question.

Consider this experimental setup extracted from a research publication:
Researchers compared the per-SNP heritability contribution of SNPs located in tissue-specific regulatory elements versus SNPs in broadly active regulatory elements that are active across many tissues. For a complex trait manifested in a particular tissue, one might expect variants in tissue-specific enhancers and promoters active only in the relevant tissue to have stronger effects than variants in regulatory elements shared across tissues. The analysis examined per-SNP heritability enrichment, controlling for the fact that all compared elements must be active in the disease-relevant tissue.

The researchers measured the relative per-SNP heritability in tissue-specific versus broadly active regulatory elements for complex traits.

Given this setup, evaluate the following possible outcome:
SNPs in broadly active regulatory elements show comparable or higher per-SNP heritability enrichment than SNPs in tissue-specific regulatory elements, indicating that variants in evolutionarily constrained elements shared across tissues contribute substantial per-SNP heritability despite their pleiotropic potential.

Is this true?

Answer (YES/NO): YES